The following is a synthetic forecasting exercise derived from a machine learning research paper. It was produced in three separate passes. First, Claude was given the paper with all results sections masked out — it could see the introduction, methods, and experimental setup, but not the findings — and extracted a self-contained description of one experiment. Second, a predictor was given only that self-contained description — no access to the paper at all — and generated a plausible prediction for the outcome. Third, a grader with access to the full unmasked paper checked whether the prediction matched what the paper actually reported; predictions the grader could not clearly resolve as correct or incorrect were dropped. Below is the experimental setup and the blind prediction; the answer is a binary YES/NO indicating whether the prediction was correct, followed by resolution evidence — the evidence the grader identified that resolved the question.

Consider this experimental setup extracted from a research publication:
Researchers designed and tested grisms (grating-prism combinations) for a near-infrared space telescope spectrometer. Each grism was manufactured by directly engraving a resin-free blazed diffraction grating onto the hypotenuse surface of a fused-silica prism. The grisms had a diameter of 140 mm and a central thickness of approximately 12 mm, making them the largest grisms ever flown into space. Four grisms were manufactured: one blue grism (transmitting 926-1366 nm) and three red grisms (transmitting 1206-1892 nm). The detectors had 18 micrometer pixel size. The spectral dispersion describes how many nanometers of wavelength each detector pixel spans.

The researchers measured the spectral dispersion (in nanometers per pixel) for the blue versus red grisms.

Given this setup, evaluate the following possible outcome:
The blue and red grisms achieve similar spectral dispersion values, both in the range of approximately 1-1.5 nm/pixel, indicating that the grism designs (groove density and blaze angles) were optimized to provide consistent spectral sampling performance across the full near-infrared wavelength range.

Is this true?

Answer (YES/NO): YES